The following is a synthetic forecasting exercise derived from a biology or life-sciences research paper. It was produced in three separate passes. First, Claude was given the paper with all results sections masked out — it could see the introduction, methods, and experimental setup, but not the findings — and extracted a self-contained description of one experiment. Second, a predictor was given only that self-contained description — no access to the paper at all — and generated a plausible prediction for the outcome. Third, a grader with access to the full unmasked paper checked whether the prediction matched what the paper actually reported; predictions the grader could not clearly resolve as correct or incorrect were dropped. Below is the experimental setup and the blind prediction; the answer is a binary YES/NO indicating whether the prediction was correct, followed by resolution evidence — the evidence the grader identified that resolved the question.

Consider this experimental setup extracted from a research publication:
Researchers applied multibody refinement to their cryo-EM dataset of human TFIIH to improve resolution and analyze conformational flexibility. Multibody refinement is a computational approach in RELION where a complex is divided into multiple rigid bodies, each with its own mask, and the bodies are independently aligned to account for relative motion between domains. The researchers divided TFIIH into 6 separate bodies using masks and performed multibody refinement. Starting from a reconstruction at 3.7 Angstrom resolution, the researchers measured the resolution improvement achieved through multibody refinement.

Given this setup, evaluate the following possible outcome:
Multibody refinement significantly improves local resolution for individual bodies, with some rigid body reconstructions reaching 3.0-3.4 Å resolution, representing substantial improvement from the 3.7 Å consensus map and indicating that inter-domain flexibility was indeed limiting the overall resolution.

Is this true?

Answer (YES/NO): NO